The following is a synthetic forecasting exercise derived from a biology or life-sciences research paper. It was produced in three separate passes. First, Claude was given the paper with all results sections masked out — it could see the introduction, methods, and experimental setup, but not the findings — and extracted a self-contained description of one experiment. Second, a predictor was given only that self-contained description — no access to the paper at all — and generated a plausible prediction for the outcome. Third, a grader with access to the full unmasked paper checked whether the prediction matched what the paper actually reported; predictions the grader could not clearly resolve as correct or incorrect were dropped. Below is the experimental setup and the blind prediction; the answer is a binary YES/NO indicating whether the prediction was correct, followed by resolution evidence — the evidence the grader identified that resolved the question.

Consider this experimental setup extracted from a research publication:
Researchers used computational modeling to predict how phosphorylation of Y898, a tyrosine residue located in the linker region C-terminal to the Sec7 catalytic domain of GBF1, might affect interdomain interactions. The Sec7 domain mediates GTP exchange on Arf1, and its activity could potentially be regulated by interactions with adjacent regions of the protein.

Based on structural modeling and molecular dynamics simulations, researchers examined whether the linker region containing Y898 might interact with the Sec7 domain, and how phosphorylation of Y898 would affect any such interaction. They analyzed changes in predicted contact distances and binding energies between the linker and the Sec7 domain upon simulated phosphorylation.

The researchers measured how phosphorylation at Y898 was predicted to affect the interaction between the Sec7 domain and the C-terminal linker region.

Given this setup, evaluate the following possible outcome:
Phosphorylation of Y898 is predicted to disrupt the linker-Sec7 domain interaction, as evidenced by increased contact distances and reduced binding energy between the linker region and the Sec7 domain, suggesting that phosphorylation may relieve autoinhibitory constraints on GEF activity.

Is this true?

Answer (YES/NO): YES